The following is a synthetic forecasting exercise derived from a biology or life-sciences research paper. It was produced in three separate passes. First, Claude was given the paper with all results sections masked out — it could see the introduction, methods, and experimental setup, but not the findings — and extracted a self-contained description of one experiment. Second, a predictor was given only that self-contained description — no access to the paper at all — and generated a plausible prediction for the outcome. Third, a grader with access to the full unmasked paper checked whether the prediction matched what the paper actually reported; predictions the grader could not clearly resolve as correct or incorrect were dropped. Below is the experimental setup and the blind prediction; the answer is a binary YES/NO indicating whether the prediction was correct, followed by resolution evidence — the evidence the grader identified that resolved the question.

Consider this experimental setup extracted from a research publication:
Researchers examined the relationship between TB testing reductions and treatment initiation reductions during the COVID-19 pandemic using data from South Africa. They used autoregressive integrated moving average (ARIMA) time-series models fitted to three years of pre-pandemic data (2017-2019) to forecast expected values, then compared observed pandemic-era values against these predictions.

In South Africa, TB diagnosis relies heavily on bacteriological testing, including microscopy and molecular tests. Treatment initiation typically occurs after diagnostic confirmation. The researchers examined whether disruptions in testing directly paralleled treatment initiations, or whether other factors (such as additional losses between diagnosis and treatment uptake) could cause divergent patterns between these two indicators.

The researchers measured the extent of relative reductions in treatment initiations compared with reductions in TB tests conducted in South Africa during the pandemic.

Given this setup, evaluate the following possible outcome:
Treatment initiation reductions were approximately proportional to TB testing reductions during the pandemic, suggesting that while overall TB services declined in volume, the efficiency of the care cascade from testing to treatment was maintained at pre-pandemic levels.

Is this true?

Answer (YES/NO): YES